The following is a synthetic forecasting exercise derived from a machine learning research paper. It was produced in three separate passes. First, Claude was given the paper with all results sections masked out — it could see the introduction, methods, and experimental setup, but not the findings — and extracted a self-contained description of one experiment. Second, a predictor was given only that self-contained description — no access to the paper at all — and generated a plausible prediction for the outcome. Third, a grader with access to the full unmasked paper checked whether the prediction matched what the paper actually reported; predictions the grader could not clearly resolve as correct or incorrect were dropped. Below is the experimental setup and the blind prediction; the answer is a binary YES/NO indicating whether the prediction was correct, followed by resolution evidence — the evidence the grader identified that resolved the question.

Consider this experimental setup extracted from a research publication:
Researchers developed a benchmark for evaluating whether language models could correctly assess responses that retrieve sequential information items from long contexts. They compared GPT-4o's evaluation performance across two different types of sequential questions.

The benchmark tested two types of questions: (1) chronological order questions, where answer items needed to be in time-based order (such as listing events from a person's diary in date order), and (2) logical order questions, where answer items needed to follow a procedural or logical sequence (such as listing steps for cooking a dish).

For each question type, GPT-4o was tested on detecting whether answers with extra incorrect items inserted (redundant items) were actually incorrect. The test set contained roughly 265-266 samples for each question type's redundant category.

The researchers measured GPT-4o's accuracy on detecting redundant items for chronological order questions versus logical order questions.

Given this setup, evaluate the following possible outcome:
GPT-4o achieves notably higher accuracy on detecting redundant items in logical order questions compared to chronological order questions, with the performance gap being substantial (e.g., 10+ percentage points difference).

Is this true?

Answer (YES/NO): YES